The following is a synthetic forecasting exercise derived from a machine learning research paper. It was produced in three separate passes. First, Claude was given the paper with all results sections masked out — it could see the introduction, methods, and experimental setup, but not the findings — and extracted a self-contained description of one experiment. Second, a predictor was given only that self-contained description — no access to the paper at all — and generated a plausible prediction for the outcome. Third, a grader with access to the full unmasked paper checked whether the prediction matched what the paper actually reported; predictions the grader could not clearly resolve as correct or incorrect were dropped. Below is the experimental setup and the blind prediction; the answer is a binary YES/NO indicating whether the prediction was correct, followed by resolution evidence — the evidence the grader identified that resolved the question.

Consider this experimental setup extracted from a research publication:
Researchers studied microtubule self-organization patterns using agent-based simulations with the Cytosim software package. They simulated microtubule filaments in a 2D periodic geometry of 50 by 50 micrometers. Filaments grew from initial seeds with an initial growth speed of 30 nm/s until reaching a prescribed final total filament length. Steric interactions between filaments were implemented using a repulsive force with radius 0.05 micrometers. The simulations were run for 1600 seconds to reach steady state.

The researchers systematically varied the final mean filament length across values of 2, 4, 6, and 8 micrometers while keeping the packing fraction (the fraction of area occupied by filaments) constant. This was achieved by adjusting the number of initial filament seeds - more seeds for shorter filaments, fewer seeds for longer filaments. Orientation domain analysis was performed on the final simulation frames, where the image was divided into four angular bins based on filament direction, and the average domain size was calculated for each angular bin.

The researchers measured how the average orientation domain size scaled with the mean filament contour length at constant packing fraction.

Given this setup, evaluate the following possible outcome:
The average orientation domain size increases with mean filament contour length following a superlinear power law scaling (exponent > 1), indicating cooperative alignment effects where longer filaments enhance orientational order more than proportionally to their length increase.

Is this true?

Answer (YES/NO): NO